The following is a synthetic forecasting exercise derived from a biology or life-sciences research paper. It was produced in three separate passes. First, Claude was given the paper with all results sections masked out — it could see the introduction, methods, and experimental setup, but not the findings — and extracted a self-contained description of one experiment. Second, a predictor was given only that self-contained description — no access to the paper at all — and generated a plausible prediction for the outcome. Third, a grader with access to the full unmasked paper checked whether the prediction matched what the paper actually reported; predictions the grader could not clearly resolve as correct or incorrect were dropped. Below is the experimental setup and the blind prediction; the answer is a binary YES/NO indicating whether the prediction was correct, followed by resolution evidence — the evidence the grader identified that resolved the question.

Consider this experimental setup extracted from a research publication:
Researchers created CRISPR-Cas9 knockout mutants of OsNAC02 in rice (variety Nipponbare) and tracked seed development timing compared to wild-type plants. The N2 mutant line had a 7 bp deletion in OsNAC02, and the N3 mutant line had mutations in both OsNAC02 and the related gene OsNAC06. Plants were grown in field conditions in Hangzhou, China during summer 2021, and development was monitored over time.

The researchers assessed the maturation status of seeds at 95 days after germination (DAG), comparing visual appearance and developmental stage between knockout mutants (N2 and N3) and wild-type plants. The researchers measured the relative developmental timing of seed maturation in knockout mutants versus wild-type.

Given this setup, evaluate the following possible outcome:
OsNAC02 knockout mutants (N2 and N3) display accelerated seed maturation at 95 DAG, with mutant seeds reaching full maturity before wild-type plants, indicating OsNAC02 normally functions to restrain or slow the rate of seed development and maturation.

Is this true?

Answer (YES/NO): YES